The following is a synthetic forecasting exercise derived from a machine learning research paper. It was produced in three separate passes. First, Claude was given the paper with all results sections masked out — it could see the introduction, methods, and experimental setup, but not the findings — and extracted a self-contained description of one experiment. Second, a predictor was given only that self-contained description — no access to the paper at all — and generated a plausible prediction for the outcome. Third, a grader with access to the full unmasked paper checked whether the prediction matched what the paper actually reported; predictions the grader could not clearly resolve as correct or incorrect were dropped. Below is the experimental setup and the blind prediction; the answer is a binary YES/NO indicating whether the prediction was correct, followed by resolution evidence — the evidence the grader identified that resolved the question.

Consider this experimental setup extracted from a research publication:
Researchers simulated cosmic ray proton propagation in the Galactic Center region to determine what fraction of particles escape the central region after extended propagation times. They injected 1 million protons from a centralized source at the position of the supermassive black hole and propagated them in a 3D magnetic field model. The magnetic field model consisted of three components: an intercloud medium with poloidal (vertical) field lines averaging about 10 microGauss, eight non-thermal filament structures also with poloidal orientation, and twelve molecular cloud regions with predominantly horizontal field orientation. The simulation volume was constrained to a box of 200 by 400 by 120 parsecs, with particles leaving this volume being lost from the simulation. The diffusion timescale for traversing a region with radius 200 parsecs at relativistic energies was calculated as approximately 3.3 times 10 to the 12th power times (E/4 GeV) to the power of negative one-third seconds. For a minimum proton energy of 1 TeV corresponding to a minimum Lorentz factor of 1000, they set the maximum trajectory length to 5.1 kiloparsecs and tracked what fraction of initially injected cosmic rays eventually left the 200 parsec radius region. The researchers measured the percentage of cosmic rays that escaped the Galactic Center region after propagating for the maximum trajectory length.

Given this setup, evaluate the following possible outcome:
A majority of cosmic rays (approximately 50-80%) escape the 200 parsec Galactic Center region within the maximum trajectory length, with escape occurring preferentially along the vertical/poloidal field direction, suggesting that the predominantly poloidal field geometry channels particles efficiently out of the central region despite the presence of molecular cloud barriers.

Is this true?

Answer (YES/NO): NO